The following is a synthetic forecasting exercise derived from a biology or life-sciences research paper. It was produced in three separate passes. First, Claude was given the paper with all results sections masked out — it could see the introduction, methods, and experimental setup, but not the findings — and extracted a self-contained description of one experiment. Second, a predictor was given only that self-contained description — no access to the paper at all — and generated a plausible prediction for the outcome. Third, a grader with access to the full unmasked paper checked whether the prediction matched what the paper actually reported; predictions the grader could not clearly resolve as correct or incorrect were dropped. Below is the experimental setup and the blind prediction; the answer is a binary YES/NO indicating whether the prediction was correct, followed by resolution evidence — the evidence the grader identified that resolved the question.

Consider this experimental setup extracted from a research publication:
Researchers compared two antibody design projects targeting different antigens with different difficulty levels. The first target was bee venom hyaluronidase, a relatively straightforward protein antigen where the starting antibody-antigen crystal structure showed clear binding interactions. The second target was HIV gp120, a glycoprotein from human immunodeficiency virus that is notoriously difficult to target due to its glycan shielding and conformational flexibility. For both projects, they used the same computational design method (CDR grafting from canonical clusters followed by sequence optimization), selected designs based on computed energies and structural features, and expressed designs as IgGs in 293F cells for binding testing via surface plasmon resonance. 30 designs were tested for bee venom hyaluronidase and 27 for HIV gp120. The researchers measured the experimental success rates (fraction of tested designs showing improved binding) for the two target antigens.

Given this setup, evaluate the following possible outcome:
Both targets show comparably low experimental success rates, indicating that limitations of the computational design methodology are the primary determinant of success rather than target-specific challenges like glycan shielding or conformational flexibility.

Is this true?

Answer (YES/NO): NO